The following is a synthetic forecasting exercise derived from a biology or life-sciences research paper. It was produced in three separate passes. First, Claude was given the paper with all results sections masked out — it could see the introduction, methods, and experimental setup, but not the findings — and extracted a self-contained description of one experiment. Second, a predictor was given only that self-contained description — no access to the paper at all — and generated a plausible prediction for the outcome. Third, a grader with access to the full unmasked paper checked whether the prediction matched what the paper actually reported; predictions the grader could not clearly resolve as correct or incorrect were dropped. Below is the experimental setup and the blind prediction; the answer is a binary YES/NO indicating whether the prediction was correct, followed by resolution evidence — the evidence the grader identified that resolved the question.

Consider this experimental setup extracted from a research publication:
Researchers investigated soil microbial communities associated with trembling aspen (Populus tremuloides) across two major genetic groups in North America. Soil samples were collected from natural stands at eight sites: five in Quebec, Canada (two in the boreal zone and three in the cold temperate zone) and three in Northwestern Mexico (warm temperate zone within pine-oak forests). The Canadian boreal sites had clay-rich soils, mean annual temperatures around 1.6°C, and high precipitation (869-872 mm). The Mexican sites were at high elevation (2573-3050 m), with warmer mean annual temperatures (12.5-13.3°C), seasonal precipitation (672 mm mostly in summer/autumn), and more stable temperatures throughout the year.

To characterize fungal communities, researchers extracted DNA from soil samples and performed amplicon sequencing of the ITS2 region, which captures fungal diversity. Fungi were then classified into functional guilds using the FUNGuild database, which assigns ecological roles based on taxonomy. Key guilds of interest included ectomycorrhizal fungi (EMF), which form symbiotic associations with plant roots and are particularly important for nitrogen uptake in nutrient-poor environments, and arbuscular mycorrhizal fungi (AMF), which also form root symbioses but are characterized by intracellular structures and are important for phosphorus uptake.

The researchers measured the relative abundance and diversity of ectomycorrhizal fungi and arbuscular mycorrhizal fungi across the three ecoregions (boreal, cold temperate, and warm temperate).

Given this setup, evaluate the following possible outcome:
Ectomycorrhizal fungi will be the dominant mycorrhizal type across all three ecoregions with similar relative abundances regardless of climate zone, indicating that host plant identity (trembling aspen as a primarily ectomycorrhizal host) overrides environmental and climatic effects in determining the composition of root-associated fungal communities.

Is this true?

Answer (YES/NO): NO